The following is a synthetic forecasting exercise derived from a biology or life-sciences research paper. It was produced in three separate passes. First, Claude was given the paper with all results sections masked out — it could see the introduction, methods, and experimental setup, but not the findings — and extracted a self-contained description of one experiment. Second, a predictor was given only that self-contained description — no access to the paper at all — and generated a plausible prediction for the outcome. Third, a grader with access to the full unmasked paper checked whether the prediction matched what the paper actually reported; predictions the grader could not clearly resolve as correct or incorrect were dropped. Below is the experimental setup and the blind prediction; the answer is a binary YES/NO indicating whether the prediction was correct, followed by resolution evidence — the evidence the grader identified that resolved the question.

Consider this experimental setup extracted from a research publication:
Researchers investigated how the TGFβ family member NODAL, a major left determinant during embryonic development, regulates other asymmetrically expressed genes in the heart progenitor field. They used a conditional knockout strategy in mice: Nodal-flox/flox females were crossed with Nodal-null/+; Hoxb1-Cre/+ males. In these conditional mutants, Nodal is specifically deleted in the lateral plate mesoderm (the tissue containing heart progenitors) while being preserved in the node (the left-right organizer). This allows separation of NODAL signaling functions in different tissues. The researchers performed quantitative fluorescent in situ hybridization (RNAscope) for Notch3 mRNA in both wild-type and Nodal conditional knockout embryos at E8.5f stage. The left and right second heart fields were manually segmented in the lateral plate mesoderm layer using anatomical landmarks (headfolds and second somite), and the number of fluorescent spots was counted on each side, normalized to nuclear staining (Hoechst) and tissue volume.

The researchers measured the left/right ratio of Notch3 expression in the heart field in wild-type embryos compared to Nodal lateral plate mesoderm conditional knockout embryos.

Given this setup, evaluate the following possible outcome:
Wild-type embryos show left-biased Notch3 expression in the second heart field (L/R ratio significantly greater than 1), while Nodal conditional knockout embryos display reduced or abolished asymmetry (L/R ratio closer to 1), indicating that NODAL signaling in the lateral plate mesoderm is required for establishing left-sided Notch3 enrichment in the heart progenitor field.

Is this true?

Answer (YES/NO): NO